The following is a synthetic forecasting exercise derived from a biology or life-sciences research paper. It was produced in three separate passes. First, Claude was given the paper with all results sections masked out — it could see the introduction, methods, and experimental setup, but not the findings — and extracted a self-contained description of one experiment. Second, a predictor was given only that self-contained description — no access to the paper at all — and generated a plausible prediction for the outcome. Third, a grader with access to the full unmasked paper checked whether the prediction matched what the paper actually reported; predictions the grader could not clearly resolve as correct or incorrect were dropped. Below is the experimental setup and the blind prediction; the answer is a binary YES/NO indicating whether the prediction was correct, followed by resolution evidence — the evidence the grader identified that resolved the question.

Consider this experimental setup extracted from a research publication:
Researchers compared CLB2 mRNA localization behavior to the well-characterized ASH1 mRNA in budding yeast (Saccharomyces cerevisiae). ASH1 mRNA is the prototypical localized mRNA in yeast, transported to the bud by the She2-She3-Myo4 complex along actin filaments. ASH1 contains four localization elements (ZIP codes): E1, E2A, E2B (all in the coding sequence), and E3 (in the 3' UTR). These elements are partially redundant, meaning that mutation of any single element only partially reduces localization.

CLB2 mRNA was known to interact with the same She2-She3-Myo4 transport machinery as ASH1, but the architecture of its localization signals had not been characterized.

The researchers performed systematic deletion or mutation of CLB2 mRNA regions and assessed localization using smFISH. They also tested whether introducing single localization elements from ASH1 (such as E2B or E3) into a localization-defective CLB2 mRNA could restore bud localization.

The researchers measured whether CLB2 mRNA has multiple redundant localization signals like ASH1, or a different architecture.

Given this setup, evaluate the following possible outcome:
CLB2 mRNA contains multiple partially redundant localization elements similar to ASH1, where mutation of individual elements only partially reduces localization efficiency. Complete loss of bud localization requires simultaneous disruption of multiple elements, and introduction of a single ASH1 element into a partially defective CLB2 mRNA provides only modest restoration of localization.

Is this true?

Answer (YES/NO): NO